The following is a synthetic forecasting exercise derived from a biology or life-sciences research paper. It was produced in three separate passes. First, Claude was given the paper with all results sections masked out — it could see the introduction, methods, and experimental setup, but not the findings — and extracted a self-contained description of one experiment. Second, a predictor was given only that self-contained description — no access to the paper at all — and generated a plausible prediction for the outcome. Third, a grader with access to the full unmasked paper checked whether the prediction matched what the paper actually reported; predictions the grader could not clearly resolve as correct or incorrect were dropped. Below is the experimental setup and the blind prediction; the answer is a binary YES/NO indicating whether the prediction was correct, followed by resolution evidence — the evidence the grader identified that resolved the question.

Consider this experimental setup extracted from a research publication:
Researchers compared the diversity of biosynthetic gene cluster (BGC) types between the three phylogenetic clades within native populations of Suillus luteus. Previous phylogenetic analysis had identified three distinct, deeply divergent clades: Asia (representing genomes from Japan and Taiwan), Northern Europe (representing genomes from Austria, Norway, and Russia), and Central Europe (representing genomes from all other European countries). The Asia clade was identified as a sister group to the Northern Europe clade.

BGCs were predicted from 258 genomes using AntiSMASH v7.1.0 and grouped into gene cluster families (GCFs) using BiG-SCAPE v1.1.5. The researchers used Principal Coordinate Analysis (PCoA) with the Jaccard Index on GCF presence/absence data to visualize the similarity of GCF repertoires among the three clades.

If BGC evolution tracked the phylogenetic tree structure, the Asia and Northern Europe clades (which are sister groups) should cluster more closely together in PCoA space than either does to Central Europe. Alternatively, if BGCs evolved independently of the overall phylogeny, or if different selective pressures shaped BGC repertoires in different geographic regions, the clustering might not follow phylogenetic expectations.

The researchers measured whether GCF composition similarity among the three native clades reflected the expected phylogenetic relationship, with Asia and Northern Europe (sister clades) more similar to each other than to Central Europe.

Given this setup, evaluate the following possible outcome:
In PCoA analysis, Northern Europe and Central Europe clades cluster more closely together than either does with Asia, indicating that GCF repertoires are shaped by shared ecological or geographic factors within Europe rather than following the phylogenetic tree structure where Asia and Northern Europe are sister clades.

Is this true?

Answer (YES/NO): NO